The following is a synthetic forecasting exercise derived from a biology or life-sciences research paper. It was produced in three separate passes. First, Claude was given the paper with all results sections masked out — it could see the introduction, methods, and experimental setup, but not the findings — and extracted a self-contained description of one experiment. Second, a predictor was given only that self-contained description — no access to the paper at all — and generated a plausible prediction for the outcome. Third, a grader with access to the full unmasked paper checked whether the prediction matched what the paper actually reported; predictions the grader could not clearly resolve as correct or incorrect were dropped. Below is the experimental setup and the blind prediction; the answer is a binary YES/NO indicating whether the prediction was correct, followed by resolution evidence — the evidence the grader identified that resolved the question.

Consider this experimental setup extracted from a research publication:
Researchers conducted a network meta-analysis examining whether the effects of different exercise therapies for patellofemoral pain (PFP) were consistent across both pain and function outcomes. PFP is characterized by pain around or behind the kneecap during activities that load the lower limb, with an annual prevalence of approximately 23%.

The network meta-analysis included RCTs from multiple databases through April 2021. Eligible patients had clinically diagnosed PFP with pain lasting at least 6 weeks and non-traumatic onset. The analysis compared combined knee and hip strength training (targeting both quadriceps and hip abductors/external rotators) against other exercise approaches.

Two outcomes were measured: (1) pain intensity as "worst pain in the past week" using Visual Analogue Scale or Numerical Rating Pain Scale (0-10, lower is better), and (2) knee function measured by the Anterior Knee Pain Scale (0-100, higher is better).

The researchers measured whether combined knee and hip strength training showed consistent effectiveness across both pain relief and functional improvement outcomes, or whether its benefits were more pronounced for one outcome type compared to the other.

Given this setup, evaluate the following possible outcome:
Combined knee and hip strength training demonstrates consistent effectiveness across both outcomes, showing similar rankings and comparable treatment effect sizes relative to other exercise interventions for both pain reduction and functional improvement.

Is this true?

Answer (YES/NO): YES